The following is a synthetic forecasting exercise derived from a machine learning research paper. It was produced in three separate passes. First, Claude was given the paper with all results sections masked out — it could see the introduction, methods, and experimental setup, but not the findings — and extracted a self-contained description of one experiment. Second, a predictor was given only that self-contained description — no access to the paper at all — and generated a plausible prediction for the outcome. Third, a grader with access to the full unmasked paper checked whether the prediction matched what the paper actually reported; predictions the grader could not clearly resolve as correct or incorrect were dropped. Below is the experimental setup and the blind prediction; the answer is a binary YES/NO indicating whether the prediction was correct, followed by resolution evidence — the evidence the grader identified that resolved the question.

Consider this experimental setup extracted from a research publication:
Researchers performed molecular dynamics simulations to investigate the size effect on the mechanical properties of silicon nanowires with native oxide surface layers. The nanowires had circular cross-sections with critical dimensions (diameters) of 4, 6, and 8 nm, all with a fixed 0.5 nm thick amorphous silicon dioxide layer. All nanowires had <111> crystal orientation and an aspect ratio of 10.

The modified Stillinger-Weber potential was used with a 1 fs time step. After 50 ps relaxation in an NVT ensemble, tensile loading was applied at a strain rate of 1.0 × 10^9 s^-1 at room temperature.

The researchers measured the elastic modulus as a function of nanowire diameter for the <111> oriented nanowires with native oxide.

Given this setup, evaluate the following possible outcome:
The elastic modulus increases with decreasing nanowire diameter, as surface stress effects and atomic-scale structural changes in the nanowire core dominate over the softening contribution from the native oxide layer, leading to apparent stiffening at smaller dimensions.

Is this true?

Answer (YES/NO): NO